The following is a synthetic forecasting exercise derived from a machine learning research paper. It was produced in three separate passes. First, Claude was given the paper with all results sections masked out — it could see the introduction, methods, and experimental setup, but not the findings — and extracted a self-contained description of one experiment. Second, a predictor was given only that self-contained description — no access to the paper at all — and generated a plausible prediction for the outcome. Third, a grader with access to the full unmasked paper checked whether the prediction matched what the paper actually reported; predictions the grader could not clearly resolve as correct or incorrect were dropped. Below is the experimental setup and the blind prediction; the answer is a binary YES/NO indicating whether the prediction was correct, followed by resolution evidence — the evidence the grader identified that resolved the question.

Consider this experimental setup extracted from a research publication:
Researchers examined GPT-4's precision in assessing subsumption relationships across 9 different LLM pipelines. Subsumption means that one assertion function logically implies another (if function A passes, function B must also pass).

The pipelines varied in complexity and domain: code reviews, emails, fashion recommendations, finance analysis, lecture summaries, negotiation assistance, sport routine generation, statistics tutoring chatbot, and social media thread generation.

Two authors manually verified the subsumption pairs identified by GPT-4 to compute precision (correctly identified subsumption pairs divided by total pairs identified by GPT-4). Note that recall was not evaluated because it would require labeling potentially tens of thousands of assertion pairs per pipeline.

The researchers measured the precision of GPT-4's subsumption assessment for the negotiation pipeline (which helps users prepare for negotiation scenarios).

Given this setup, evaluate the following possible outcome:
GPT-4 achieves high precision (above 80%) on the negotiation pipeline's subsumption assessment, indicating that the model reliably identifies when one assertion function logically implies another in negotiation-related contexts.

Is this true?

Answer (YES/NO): NO